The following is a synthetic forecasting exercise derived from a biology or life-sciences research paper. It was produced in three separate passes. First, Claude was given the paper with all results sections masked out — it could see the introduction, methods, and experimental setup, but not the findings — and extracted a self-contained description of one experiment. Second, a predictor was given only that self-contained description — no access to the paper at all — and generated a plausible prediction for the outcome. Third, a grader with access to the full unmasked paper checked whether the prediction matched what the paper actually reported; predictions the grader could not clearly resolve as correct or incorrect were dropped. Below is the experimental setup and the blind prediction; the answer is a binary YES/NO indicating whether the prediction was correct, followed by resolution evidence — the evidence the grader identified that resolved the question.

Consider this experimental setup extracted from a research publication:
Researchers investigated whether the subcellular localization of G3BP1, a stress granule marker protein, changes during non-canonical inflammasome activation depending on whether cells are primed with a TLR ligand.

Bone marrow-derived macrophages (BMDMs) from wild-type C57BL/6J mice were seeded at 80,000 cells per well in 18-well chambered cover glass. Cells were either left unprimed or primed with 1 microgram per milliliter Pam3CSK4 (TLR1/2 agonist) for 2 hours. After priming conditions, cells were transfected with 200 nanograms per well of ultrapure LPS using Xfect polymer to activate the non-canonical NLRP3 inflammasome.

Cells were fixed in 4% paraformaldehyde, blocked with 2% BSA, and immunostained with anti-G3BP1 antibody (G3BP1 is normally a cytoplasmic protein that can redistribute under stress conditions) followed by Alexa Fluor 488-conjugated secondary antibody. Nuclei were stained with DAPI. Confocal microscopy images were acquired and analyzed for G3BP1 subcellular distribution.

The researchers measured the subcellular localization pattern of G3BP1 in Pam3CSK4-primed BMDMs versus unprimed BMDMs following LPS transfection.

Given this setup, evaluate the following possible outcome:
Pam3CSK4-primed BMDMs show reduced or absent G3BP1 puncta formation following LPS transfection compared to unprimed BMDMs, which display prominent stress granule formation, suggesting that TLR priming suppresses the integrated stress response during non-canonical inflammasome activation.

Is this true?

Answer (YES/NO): NO